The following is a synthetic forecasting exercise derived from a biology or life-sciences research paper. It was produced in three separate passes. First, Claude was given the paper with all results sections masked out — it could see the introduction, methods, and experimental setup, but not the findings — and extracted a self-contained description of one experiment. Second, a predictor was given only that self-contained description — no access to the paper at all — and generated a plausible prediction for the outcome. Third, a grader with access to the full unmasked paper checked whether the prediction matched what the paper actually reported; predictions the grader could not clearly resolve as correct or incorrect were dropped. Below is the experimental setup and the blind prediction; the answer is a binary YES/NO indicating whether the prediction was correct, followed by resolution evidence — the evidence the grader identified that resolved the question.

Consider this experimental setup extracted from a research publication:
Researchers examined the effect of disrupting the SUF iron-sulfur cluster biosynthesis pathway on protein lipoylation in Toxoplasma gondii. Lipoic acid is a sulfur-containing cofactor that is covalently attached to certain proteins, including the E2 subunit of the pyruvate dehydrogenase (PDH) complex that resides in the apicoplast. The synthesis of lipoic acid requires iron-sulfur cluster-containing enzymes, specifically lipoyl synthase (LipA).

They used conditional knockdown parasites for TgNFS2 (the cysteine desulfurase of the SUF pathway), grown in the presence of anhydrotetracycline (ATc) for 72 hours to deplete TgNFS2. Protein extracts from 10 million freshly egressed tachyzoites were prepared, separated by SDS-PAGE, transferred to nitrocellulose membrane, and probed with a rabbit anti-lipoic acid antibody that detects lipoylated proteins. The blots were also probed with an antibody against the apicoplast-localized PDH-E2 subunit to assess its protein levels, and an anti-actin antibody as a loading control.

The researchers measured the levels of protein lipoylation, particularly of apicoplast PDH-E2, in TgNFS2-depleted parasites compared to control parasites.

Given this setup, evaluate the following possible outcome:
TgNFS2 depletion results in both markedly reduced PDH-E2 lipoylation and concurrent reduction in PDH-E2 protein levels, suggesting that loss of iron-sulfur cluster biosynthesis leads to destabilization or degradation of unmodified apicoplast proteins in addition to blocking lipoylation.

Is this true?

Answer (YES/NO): NO